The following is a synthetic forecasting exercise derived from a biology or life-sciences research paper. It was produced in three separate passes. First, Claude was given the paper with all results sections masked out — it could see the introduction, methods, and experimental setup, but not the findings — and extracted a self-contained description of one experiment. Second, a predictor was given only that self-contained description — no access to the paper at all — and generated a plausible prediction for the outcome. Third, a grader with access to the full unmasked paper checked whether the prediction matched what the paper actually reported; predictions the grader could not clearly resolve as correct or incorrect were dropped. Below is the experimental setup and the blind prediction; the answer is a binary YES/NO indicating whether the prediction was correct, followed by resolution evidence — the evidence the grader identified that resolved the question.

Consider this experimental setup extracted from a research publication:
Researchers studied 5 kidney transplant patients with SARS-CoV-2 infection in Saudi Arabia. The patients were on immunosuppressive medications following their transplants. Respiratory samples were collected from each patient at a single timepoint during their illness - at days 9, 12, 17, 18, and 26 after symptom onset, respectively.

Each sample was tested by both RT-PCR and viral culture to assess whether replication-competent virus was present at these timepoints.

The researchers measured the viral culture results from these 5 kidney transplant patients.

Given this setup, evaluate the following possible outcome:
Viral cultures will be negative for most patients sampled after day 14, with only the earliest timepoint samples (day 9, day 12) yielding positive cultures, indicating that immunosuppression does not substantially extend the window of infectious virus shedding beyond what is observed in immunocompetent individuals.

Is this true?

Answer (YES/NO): NO